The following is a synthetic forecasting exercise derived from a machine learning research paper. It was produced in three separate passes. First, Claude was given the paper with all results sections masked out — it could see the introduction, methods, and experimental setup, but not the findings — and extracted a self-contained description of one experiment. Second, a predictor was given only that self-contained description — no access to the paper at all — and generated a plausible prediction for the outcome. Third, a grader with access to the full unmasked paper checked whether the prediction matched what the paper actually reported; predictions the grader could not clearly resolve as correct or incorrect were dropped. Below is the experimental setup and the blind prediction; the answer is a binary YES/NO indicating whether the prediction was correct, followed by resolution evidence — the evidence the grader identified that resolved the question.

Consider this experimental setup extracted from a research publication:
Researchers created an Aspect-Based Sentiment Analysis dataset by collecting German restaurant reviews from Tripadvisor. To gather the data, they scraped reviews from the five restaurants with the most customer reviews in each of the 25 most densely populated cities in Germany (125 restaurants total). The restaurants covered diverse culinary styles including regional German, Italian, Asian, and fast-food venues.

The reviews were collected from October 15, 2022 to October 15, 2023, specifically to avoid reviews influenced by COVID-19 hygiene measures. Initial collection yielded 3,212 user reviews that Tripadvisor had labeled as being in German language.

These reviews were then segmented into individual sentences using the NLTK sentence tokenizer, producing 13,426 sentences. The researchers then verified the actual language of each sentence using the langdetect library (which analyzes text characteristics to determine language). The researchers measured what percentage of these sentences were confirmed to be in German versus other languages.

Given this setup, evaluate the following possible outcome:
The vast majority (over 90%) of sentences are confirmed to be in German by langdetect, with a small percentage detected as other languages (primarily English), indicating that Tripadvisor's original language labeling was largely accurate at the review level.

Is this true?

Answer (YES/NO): NO